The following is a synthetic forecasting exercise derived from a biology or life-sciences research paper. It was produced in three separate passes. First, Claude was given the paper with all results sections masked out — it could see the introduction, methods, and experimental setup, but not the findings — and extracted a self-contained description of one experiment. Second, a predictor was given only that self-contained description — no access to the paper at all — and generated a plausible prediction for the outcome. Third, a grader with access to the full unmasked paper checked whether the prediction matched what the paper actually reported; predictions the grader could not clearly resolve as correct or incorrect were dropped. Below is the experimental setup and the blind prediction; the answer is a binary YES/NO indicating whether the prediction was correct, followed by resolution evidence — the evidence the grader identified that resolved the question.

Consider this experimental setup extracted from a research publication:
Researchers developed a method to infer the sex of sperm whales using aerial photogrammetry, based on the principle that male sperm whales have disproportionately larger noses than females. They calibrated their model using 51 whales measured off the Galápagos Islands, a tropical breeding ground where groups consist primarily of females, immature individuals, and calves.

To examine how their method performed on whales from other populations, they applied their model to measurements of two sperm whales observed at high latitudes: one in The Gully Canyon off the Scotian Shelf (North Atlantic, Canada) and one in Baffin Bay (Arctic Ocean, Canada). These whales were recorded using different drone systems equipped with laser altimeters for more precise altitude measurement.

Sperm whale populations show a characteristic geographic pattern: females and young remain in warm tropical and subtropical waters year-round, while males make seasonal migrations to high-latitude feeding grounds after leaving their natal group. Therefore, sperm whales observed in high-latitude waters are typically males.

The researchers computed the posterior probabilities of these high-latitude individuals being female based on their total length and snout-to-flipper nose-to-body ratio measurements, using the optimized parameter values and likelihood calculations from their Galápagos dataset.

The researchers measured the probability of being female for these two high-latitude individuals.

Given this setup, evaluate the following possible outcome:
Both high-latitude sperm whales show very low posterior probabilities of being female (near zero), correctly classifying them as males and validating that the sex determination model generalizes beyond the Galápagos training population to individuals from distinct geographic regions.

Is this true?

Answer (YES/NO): YES